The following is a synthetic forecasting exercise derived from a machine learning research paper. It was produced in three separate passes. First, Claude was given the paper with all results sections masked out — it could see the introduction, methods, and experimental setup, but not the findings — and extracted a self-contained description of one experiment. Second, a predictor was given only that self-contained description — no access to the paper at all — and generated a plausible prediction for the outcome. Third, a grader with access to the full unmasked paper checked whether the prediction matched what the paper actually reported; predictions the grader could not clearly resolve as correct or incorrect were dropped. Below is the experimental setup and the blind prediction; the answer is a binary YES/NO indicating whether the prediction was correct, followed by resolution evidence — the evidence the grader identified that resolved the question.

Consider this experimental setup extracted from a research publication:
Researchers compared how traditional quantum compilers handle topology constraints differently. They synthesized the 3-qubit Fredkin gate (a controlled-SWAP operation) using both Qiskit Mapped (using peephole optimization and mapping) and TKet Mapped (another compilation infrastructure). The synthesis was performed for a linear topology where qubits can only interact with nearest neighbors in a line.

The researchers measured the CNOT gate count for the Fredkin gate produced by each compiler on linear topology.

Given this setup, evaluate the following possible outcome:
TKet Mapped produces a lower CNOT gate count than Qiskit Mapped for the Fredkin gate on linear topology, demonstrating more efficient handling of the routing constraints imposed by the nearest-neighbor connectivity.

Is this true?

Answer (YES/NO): NO